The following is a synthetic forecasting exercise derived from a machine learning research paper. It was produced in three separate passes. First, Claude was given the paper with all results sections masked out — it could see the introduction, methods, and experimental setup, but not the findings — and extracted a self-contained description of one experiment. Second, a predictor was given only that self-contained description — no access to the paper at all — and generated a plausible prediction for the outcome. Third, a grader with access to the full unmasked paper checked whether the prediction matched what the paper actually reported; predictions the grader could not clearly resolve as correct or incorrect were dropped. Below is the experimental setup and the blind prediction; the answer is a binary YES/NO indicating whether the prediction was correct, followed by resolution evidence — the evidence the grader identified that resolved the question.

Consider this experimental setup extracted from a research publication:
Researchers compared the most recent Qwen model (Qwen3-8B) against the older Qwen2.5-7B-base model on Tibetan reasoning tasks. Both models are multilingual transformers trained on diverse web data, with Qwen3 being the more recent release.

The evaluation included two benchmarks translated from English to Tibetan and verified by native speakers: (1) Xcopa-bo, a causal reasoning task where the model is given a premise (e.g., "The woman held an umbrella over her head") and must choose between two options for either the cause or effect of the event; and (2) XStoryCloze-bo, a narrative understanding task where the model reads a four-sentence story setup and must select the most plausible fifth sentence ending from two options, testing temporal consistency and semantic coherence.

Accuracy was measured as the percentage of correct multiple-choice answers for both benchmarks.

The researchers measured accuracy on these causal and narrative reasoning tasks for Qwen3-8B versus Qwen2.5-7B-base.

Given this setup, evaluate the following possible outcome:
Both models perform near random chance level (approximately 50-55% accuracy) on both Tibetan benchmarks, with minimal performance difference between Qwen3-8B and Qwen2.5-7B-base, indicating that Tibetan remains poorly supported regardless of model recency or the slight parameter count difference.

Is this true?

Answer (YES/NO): YES